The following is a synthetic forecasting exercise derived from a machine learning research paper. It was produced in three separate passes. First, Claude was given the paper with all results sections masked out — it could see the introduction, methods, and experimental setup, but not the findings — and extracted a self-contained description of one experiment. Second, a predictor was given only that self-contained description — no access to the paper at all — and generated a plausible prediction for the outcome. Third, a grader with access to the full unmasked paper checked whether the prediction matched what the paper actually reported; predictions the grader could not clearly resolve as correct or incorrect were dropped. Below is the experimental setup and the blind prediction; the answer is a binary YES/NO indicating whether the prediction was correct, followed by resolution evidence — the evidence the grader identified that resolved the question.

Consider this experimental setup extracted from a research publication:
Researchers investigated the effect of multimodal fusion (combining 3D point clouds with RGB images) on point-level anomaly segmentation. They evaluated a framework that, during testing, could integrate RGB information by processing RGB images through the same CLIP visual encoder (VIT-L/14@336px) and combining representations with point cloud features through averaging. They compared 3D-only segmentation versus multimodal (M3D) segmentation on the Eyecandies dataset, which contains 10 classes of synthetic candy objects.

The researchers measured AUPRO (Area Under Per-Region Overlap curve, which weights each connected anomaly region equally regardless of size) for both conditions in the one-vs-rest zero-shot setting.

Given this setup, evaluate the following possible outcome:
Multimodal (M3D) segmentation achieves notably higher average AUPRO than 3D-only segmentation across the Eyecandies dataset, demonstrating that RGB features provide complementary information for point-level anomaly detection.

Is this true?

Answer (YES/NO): YES